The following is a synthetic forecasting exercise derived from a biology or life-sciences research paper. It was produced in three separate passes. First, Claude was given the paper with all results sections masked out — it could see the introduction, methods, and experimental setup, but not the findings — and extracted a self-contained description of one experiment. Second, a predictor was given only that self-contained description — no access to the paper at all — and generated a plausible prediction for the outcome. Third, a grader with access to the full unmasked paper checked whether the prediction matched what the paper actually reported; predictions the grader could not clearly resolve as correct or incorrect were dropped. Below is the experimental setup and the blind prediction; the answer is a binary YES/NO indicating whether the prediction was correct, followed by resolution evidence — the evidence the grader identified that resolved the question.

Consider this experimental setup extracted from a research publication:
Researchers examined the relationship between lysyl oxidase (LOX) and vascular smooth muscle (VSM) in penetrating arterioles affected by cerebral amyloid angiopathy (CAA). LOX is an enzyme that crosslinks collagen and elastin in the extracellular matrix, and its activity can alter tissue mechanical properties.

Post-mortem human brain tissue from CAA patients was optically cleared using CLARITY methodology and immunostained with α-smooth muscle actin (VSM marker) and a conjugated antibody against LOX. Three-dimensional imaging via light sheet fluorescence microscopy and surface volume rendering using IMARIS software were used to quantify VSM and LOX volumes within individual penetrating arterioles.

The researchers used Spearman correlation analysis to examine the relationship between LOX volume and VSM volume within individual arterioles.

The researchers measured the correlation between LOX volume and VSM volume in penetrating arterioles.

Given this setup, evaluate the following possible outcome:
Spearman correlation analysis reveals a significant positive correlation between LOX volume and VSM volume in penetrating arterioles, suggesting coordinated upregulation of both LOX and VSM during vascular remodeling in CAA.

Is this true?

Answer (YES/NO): NO